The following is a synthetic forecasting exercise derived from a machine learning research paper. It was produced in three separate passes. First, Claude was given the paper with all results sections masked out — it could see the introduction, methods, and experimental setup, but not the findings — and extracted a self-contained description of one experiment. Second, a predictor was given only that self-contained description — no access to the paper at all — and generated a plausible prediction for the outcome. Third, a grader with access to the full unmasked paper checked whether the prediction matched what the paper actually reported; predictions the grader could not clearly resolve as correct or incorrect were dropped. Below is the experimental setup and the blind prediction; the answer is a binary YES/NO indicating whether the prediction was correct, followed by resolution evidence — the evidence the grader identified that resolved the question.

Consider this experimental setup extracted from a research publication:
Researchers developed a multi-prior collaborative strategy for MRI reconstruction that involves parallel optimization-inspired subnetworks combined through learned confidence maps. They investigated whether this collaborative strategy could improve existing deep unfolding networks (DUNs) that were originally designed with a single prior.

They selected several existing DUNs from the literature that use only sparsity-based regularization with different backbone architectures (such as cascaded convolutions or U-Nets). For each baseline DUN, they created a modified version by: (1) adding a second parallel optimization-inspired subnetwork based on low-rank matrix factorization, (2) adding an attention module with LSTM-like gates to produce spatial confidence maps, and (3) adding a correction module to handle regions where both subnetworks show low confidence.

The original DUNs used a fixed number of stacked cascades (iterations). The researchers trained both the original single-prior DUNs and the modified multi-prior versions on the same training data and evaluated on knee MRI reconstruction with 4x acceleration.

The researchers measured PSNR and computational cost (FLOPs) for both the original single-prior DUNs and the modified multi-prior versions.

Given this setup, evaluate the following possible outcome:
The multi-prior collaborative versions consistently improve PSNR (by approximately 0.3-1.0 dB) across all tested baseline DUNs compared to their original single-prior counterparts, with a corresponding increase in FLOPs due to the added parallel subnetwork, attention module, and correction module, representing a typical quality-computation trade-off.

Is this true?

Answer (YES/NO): NO